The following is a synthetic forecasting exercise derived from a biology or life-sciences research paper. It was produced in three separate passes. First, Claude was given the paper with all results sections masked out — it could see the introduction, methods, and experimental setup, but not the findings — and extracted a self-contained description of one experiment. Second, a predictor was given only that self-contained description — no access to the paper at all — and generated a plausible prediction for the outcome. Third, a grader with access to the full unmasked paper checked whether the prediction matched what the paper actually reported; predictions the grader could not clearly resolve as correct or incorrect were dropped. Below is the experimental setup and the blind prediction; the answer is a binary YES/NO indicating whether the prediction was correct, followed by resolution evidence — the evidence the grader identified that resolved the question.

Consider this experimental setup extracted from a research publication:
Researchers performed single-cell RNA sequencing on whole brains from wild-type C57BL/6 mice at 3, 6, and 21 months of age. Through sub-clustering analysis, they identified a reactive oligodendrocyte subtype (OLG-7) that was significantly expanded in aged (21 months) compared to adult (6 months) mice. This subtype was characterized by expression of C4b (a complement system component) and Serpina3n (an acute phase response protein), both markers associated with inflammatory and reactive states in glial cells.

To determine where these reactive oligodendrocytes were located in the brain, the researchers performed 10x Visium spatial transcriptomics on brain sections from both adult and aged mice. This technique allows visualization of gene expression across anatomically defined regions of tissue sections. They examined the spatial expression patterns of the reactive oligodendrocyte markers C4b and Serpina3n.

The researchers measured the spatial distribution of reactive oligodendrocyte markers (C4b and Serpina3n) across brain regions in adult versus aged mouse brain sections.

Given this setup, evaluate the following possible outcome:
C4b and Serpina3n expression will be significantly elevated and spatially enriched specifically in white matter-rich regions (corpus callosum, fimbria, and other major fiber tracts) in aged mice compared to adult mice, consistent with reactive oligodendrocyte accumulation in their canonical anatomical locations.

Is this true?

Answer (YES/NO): NO